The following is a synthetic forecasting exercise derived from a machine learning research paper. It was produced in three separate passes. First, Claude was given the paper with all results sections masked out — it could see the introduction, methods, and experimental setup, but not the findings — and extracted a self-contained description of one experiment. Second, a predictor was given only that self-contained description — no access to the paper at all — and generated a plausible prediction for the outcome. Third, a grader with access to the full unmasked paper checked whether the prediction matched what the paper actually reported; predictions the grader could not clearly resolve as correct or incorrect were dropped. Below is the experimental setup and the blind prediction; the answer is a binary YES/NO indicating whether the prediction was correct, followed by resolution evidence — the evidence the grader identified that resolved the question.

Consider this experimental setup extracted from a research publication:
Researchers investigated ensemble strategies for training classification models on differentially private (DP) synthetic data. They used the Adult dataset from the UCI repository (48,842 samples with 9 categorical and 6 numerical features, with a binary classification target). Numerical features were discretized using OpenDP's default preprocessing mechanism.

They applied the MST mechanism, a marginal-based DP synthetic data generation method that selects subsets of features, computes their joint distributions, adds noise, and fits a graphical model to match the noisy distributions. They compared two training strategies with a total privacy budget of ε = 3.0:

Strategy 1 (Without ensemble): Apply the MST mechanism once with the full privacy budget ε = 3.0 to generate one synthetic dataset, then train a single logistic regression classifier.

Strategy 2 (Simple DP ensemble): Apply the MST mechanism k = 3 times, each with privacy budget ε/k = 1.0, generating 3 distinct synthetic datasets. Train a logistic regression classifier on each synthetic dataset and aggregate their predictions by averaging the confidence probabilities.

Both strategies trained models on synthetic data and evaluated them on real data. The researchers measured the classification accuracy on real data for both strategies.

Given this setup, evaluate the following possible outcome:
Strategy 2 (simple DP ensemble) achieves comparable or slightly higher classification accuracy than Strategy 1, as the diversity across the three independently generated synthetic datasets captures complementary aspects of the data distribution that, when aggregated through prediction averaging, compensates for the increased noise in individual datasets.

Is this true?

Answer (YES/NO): NO